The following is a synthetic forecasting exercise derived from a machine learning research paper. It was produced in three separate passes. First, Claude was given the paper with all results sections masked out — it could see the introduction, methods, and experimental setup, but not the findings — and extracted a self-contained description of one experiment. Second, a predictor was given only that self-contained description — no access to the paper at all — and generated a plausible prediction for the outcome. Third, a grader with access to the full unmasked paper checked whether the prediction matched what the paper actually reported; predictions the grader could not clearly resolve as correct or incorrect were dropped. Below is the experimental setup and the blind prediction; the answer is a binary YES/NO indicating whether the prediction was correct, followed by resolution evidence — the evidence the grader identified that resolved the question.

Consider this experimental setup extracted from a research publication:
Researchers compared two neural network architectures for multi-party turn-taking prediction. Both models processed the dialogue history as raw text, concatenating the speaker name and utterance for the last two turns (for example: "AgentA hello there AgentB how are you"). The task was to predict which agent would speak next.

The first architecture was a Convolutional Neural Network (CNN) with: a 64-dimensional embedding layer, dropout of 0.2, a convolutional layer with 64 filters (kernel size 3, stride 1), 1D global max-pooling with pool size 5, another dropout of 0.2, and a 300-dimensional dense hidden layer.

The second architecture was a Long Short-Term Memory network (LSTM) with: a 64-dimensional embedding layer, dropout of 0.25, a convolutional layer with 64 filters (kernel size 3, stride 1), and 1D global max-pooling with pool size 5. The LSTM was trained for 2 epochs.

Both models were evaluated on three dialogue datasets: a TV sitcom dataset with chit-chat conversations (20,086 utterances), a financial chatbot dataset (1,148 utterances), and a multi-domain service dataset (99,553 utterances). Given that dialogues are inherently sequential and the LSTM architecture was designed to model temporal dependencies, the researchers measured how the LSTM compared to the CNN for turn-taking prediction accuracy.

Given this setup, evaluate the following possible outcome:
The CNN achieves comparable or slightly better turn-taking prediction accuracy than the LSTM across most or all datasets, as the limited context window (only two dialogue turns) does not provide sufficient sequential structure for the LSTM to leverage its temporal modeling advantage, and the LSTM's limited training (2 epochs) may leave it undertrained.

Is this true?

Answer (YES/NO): YES